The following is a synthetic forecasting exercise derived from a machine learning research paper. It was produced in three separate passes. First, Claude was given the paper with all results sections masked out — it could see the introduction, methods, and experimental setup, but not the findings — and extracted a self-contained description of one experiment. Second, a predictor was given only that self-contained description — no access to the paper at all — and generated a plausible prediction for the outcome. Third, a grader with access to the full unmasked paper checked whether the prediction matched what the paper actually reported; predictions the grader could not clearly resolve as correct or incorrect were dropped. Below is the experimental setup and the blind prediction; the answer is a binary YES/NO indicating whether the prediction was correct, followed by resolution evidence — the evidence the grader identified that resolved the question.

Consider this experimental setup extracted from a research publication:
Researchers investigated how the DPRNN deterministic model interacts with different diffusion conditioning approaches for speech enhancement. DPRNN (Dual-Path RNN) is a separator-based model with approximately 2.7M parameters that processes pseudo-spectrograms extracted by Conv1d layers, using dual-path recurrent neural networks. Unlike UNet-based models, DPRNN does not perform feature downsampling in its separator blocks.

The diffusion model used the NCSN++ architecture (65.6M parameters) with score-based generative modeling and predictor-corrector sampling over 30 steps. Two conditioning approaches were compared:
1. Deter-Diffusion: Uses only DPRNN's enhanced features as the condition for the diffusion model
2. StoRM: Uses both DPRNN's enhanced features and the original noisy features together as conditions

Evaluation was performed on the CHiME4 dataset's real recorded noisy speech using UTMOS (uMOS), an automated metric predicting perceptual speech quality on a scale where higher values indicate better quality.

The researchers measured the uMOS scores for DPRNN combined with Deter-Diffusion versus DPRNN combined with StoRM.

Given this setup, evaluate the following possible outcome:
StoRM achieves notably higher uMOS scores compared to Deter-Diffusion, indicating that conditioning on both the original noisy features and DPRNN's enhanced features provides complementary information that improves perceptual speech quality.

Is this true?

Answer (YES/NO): NO